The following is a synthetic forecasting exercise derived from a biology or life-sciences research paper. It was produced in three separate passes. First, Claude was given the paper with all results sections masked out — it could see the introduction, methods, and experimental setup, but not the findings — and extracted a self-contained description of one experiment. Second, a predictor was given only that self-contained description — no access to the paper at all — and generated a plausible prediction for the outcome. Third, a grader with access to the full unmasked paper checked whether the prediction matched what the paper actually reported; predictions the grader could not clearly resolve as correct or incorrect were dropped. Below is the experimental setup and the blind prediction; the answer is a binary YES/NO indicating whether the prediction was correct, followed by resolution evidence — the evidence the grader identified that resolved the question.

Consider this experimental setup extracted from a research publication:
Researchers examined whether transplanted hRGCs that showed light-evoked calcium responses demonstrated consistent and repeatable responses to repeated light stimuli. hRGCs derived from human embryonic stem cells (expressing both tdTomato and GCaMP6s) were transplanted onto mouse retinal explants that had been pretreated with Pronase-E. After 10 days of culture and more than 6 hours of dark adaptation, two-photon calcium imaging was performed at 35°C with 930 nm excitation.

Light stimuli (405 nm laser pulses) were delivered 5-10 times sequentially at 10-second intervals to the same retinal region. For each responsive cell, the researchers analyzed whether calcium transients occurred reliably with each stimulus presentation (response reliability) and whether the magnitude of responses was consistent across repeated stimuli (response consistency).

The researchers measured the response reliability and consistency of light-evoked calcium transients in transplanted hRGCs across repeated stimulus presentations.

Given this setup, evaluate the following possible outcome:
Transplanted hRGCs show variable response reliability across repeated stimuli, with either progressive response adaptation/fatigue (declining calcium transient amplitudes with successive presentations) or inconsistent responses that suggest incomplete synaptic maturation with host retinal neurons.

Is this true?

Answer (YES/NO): YES